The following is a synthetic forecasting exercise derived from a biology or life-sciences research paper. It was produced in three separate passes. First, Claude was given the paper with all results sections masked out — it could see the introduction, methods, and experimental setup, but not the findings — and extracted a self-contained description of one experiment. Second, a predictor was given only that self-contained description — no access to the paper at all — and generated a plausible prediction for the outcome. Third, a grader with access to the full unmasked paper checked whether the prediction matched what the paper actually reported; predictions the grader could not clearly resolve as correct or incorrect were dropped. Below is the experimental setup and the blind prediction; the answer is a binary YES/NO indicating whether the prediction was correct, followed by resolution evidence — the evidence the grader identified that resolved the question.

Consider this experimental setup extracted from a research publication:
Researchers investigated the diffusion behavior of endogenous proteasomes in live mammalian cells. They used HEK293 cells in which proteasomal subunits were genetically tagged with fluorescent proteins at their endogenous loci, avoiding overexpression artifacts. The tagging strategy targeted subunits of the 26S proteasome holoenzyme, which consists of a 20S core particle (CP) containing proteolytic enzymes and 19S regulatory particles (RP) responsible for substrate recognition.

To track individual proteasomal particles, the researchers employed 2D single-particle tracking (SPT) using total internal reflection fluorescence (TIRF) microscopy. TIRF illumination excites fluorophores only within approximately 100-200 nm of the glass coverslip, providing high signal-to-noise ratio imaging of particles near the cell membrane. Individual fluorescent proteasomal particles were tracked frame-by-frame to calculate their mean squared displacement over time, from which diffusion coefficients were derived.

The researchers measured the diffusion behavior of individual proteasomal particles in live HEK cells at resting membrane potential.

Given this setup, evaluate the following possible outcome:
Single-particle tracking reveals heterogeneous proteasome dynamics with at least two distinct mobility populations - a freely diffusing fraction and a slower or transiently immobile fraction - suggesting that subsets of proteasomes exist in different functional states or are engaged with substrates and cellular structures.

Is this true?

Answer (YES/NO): YES